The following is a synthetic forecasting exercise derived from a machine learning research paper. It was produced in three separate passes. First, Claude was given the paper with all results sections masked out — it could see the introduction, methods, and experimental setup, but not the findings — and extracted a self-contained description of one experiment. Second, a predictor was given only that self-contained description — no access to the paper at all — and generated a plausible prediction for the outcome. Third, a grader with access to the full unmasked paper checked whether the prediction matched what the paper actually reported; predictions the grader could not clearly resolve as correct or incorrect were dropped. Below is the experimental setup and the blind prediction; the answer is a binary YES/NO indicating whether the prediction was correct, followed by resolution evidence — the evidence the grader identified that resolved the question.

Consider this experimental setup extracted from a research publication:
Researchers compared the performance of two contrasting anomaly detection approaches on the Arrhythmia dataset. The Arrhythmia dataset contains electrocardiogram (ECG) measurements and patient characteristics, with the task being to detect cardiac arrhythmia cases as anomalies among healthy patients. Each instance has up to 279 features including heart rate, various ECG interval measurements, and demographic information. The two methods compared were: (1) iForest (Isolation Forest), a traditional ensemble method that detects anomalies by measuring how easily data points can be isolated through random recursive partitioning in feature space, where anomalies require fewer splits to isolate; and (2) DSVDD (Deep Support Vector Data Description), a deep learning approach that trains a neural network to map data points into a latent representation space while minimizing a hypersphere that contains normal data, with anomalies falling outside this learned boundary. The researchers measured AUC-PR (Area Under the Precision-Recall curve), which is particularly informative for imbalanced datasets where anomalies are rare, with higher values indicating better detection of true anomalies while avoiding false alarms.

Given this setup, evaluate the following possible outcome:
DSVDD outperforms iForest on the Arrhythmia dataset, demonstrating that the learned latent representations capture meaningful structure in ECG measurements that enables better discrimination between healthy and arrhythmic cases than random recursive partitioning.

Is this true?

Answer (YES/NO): YES